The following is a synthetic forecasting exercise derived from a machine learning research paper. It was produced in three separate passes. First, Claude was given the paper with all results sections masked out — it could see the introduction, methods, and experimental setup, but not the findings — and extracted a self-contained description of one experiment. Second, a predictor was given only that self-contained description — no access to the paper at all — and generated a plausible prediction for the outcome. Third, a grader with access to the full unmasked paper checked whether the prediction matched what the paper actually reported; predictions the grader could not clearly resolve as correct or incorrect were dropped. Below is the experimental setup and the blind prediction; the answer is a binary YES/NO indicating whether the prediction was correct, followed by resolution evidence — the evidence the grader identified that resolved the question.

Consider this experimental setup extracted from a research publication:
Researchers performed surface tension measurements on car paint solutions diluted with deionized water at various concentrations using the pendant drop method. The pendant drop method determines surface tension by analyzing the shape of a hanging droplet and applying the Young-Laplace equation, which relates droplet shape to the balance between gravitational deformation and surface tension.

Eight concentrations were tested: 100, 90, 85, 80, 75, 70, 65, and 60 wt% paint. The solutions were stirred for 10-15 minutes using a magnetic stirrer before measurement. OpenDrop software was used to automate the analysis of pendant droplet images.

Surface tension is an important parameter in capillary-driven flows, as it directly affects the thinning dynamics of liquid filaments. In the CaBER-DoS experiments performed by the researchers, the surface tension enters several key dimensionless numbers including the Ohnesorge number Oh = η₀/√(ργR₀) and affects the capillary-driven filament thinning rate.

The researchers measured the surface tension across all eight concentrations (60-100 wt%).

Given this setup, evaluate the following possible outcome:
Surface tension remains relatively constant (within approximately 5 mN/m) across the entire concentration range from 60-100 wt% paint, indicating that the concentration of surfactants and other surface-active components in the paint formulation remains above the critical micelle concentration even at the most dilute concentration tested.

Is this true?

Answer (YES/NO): YES